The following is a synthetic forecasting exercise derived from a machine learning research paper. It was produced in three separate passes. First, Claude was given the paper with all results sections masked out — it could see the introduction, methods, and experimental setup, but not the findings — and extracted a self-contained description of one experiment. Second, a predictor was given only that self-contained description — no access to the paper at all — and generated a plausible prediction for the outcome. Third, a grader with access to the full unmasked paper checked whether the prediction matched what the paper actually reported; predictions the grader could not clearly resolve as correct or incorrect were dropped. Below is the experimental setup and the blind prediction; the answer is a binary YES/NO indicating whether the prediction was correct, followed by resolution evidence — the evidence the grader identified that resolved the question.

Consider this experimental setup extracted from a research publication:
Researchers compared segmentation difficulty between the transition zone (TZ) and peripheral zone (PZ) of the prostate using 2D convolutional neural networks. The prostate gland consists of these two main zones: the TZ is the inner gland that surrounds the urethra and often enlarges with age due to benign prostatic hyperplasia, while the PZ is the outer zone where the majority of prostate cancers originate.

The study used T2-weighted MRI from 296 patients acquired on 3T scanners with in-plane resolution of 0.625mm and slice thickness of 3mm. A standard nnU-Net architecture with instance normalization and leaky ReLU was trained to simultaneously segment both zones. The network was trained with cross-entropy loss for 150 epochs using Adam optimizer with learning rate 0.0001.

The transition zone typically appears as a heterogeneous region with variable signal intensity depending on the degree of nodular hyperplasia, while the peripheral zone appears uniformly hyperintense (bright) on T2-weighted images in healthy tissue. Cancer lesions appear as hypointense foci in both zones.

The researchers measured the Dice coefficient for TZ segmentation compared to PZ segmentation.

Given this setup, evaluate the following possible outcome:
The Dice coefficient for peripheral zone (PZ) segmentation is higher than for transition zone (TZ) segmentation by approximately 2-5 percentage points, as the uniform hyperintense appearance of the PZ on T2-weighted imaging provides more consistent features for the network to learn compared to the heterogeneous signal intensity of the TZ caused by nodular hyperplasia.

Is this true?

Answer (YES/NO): NO